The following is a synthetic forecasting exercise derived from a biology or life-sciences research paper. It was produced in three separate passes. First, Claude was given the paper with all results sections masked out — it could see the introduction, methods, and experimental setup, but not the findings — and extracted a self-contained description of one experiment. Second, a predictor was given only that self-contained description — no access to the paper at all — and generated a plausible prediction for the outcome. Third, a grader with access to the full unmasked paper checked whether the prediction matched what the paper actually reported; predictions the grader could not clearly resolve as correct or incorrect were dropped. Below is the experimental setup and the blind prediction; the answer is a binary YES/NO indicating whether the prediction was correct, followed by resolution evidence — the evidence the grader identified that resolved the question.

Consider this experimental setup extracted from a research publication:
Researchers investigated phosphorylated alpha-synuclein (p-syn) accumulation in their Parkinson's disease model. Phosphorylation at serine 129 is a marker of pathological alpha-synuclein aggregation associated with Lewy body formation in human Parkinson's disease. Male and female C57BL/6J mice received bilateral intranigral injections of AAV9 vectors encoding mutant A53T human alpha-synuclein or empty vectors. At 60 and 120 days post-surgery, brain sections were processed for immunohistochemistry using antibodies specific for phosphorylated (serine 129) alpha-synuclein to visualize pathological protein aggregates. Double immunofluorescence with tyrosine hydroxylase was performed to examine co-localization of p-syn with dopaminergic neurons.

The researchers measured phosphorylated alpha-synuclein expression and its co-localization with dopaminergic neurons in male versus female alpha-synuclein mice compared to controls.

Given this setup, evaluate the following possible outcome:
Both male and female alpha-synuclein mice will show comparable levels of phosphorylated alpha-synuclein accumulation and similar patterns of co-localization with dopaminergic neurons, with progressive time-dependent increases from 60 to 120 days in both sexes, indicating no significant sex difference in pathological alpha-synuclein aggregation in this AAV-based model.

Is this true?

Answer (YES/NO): NO